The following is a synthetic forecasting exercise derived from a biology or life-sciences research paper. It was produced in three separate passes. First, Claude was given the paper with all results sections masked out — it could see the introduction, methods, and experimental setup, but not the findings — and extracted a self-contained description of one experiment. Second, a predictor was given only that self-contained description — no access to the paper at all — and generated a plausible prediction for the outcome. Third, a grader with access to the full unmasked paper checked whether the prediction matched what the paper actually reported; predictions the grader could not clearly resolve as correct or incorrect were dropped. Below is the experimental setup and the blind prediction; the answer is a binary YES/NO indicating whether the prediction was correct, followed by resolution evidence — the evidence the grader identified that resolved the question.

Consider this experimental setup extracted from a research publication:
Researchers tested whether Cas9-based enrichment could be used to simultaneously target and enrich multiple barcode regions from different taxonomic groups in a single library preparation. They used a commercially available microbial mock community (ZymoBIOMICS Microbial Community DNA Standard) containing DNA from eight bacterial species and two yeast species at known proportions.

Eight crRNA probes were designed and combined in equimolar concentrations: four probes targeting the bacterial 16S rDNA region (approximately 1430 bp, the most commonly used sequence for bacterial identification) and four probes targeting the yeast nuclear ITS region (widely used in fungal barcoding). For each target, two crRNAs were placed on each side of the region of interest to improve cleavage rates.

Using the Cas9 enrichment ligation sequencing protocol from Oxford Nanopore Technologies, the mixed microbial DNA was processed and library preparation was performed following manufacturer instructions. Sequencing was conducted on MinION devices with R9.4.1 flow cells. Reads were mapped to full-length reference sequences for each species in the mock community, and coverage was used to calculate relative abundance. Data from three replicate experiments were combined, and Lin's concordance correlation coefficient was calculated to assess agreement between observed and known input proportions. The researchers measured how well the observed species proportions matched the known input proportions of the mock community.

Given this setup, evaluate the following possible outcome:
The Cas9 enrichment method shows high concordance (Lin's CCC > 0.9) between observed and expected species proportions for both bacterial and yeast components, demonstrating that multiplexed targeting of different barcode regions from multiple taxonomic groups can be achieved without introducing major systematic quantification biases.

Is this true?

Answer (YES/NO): NO